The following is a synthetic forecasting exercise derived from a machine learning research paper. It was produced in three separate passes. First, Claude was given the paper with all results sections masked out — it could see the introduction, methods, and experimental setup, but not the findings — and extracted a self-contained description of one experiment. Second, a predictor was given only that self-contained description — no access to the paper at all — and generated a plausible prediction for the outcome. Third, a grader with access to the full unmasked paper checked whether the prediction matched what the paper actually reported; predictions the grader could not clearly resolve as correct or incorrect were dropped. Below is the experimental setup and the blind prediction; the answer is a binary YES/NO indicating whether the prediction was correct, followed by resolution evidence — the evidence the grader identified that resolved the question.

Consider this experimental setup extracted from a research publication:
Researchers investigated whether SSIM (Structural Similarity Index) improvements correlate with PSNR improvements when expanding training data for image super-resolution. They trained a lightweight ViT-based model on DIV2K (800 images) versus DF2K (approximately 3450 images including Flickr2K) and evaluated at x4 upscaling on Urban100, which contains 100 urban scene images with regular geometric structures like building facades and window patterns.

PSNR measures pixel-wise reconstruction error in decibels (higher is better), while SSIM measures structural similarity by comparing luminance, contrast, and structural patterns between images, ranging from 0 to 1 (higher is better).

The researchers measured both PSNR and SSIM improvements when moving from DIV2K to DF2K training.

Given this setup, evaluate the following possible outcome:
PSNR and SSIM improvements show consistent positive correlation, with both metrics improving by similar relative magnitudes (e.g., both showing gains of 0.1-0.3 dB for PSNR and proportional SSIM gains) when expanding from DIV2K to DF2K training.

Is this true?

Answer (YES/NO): YES